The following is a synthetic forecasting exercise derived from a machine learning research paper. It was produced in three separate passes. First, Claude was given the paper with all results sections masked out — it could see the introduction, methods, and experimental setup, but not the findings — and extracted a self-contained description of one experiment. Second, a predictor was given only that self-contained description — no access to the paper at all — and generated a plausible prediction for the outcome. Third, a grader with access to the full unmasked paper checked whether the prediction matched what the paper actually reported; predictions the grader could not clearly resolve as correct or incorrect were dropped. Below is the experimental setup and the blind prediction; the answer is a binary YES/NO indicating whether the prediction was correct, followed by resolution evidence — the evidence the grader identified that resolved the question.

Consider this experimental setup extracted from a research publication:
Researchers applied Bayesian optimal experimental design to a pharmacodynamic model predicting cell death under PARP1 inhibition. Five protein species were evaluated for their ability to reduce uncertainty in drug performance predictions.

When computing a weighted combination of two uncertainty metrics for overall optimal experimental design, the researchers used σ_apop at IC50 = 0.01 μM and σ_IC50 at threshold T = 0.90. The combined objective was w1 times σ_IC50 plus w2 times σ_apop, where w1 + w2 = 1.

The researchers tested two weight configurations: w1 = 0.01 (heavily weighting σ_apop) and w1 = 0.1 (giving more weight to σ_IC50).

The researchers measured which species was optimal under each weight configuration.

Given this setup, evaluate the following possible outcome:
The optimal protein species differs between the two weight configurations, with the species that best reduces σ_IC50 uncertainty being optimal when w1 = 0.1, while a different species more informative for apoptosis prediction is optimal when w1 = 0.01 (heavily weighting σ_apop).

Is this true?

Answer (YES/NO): YES